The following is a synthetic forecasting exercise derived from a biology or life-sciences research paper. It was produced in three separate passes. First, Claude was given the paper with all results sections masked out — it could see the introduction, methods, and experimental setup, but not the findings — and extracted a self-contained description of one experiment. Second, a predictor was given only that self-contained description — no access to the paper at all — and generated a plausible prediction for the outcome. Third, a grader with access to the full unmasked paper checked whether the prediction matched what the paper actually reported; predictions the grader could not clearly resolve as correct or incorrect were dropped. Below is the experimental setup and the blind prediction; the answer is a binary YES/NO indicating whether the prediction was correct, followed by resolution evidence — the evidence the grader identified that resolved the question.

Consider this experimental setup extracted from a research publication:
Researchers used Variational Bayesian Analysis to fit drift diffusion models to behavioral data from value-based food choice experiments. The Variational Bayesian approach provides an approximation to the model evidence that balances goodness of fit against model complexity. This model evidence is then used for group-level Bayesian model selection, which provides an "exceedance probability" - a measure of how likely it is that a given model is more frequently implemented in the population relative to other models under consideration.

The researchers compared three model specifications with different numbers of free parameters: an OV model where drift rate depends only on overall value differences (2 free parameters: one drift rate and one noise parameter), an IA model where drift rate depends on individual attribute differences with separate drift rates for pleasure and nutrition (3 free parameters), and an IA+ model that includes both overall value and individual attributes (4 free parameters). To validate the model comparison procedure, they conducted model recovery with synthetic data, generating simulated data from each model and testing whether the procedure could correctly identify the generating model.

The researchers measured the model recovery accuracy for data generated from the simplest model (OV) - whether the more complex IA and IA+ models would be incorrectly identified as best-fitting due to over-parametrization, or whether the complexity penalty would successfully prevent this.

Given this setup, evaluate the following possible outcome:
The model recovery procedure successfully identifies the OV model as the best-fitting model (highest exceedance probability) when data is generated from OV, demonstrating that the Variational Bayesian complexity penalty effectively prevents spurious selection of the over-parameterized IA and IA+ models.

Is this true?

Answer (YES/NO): YES